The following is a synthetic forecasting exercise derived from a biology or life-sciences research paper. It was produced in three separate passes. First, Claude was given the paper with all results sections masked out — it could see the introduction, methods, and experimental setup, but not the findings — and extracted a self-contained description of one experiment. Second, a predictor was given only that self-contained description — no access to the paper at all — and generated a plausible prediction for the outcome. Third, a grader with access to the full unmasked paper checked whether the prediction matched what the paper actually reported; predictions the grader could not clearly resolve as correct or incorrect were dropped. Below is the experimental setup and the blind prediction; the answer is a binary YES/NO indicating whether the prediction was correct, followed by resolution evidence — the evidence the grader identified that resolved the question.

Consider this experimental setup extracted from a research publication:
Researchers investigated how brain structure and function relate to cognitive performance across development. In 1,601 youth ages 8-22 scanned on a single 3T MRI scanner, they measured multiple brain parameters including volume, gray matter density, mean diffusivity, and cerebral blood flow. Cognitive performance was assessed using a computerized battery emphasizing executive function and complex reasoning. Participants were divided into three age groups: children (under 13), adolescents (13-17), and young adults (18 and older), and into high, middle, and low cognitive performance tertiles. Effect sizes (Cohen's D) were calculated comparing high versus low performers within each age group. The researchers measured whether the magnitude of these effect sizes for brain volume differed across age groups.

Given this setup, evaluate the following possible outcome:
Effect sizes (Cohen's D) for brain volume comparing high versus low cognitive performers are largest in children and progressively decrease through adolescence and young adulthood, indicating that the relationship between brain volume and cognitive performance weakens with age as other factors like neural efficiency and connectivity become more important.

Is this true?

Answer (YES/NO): NO